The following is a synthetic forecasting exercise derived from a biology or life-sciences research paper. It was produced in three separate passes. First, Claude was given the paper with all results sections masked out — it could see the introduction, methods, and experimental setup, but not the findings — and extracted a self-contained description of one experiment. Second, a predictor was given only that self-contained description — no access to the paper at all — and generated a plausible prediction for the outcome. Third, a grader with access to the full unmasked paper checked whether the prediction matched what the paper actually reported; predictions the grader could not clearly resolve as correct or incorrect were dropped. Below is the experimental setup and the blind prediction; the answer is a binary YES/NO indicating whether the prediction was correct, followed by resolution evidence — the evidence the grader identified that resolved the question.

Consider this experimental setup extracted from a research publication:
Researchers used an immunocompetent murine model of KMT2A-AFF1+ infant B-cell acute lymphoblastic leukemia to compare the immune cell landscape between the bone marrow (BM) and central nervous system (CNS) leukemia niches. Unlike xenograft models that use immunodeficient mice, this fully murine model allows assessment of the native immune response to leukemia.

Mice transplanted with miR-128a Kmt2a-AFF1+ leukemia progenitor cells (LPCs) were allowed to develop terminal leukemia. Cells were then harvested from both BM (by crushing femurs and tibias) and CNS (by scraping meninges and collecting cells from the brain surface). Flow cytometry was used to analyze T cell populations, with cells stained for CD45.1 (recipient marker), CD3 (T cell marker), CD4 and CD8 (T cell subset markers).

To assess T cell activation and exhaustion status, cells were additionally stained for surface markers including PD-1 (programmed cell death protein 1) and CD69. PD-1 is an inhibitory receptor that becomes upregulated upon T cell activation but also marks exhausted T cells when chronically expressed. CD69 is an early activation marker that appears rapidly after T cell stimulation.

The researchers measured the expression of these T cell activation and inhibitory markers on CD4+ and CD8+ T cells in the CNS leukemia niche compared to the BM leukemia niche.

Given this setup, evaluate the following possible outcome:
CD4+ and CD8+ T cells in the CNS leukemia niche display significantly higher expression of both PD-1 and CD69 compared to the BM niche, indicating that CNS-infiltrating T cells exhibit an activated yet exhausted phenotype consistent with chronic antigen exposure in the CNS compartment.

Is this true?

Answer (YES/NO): NO